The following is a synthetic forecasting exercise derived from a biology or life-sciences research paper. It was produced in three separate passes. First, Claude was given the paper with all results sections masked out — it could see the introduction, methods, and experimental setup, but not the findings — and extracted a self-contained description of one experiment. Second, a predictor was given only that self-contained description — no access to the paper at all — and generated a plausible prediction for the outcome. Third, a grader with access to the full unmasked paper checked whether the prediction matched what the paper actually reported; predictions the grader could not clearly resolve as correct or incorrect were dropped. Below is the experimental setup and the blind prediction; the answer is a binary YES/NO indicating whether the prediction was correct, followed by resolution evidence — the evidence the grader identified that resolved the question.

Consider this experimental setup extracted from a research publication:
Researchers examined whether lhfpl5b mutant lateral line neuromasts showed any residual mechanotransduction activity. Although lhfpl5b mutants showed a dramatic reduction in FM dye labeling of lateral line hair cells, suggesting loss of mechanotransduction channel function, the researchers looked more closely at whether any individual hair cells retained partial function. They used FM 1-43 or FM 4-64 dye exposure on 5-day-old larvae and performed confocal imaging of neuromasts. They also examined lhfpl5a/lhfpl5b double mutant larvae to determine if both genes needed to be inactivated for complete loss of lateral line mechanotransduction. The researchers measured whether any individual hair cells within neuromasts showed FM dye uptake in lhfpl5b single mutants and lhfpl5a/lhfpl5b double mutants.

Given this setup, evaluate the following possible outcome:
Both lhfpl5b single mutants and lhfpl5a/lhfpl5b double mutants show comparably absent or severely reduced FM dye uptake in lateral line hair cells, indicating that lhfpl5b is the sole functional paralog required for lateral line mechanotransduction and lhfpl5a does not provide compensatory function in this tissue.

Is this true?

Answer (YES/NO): YES